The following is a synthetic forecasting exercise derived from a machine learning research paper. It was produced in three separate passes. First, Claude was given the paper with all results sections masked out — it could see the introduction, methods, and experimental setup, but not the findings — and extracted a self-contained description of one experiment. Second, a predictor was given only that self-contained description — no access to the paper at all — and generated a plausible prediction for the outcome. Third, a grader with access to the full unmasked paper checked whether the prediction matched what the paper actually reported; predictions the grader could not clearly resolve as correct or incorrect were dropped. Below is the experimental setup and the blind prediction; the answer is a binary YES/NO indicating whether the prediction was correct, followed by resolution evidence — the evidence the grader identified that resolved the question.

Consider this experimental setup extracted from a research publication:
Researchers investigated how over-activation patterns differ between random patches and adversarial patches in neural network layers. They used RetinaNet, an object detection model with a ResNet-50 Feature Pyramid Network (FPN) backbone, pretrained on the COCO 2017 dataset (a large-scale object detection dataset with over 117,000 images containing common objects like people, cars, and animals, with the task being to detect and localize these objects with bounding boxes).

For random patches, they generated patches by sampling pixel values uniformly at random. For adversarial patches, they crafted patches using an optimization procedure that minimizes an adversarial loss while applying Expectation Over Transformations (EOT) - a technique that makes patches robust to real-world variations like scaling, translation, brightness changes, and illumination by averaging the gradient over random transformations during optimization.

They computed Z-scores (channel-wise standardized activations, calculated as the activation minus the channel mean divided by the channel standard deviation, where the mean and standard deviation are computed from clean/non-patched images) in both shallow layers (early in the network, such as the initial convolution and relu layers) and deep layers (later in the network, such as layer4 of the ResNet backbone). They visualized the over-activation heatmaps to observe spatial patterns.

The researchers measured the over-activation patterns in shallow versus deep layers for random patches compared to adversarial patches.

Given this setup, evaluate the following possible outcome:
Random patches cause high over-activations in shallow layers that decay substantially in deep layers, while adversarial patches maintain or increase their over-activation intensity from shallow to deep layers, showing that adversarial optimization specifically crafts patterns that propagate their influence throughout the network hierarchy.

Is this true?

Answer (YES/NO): YES